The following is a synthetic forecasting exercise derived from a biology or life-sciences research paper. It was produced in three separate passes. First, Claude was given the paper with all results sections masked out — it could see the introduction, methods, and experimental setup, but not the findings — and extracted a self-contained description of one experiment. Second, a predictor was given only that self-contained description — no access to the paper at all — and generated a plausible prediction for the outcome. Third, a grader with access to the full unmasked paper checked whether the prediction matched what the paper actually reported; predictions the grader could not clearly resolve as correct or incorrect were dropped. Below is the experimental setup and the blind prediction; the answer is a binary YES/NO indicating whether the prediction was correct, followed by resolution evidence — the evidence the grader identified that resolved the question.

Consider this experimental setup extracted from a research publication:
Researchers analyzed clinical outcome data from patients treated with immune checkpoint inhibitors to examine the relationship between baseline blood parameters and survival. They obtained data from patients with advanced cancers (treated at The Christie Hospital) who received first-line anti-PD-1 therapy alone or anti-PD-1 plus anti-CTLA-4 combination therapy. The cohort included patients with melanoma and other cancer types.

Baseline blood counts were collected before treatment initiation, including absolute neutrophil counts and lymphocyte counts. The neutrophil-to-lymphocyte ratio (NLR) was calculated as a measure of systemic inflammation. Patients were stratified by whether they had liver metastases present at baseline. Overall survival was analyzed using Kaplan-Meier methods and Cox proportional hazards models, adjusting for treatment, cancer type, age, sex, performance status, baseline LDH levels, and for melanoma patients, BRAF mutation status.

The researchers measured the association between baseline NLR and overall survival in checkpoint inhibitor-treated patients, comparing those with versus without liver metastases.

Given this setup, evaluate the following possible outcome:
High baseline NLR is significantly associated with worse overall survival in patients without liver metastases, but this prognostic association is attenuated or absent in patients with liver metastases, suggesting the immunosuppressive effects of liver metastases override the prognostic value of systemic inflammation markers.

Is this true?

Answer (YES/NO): NO